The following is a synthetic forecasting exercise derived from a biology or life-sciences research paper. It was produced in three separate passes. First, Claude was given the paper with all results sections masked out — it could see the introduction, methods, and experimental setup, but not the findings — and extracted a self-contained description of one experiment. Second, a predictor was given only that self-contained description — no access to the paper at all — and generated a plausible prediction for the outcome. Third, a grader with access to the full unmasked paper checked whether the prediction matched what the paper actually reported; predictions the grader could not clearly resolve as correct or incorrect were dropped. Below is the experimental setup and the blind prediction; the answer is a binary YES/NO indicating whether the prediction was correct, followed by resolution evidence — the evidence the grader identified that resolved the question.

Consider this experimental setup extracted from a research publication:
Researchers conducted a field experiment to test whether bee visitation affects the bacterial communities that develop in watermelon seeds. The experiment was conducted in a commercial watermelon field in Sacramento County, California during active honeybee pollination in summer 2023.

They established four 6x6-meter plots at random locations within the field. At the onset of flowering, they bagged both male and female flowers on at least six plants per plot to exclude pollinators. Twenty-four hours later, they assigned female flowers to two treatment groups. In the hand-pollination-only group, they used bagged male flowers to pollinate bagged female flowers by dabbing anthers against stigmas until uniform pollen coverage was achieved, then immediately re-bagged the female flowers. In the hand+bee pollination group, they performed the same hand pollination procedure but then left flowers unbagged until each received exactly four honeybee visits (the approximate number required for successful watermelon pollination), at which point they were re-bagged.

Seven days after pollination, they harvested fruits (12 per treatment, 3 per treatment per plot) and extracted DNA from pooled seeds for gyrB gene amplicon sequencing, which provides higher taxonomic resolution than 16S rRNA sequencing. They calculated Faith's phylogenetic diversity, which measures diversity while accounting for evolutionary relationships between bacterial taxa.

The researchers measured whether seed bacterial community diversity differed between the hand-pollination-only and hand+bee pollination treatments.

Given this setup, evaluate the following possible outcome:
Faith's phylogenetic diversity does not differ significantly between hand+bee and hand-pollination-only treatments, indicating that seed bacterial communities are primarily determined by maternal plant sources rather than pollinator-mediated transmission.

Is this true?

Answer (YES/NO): YES